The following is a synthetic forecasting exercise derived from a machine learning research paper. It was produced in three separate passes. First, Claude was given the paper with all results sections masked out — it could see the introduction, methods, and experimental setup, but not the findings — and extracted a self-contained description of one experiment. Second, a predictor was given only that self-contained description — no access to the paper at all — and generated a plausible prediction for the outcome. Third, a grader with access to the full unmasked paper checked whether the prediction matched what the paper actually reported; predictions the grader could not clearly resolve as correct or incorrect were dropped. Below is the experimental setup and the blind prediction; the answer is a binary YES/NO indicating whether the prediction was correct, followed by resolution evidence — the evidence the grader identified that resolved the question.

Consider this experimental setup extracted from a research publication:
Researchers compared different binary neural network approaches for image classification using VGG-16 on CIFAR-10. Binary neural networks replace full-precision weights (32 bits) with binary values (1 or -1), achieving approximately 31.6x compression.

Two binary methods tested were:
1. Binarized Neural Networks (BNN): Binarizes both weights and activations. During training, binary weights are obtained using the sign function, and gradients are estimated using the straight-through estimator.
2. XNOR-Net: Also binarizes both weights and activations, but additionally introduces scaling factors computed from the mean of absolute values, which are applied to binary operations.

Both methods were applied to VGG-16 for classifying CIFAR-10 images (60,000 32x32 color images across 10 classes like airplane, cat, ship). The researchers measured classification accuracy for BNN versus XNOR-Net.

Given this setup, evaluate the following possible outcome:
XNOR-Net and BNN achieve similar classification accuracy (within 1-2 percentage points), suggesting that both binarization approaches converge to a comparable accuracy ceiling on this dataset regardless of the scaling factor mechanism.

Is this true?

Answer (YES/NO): YES